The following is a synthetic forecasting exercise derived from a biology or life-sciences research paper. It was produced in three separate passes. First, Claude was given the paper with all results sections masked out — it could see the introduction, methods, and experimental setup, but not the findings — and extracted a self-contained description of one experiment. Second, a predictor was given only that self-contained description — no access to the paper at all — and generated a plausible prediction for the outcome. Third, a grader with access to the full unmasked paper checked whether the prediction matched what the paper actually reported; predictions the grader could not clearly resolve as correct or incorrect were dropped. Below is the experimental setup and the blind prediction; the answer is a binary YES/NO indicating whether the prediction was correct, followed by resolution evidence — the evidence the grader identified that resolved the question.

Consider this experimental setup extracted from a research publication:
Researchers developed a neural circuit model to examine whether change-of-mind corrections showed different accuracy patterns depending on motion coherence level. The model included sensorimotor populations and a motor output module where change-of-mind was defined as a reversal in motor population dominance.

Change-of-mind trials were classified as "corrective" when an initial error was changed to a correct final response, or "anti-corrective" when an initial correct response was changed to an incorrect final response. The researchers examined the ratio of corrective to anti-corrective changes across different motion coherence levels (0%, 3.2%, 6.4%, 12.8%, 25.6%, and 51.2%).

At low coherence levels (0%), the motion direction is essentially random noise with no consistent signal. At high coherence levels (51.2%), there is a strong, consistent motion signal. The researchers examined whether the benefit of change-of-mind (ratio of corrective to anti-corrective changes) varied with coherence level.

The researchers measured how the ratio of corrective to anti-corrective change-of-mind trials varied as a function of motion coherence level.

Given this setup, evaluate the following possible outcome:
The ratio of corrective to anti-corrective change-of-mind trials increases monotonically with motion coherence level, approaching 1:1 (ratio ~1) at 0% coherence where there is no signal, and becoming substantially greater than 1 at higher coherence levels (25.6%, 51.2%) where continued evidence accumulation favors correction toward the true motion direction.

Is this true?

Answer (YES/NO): NO